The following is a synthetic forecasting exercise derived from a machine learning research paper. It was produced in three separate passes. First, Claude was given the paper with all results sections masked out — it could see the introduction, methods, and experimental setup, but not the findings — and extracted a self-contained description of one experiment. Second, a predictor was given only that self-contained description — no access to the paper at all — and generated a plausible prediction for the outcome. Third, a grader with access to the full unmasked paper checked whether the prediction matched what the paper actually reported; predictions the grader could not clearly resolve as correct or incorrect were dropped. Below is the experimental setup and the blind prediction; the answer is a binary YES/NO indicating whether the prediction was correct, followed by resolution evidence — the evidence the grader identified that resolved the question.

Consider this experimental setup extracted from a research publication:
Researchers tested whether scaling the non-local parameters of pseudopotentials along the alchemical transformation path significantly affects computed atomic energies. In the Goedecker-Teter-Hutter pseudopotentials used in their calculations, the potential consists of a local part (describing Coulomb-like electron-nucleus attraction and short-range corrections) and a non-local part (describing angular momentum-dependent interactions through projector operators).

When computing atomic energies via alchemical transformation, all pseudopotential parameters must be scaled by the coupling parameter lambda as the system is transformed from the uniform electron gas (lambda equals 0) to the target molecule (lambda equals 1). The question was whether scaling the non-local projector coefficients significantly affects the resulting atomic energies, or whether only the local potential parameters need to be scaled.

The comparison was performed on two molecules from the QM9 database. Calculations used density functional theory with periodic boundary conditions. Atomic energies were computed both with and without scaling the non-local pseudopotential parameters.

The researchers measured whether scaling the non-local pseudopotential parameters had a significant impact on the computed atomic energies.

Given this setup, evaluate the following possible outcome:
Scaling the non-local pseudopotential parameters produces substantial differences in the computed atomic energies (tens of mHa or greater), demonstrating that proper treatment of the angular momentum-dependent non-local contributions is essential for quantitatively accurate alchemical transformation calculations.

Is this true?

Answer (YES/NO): NO